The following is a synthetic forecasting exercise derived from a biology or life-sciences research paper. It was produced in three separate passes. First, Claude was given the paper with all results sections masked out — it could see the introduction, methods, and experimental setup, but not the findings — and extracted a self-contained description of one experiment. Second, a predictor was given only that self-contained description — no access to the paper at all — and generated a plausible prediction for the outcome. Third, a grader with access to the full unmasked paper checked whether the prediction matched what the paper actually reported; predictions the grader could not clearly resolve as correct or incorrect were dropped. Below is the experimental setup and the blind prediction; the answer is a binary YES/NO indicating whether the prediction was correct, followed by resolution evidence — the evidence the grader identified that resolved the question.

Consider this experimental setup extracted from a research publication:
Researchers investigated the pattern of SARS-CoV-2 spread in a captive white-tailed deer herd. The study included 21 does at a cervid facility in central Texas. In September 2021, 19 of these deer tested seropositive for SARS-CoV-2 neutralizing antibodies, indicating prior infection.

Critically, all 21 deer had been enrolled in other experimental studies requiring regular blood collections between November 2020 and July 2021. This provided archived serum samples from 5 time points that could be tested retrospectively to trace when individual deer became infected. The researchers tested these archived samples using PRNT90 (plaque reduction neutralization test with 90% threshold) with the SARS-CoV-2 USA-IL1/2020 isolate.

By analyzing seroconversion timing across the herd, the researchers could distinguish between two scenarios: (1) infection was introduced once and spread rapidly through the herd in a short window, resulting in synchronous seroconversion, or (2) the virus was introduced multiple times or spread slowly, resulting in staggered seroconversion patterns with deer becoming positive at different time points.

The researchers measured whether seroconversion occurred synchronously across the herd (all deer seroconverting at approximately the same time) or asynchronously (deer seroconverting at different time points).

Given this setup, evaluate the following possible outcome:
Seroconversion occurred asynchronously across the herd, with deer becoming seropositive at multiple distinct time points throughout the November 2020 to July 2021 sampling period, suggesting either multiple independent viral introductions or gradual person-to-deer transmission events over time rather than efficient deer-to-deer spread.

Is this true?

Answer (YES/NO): NO